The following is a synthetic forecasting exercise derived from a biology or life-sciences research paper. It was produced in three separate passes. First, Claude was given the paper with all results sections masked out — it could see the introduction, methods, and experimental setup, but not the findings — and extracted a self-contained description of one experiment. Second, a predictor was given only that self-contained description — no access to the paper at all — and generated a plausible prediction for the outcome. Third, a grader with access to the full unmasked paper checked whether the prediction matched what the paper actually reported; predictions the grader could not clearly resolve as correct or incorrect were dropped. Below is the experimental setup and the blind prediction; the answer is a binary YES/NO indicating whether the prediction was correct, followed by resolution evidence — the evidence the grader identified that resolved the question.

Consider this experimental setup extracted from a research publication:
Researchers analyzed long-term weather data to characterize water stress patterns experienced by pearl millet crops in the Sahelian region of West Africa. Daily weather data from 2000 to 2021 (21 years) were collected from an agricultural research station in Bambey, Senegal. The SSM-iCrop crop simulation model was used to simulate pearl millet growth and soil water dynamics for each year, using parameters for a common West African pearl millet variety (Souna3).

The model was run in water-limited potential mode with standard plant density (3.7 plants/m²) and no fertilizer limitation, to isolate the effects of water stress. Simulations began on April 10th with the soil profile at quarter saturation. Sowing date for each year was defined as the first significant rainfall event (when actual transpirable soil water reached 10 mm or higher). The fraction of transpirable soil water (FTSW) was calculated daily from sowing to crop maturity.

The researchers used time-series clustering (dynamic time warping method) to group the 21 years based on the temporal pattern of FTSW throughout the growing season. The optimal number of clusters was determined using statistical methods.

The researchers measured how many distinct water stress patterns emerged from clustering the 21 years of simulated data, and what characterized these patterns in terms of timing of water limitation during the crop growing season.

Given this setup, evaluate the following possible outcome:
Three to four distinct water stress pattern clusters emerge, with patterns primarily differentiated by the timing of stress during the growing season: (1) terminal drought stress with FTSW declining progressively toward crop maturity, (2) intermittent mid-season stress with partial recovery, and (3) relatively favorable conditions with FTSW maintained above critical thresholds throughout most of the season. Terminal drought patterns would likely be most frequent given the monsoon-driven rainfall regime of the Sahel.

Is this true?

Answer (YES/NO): NO